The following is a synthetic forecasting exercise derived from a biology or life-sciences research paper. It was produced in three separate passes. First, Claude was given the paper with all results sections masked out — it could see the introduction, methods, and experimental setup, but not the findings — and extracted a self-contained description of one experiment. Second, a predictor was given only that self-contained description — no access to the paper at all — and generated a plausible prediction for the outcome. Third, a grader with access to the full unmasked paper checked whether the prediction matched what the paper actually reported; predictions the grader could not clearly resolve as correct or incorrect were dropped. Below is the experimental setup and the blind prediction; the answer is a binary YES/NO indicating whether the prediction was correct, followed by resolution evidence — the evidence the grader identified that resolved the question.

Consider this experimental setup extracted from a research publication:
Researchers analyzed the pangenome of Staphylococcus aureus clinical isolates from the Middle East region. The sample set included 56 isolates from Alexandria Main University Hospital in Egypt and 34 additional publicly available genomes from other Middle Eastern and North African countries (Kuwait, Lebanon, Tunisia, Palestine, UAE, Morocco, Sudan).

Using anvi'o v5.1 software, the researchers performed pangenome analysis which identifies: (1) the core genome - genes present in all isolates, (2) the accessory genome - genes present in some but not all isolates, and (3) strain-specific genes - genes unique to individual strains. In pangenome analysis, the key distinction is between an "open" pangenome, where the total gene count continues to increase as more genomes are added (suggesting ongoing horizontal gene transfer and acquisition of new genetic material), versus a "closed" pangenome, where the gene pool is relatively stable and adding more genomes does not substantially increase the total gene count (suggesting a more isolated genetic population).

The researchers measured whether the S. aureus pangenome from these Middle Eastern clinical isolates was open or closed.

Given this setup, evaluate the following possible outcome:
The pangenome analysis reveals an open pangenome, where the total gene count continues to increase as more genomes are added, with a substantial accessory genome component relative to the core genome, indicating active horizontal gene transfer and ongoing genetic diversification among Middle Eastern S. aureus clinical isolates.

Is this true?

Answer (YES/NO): YES